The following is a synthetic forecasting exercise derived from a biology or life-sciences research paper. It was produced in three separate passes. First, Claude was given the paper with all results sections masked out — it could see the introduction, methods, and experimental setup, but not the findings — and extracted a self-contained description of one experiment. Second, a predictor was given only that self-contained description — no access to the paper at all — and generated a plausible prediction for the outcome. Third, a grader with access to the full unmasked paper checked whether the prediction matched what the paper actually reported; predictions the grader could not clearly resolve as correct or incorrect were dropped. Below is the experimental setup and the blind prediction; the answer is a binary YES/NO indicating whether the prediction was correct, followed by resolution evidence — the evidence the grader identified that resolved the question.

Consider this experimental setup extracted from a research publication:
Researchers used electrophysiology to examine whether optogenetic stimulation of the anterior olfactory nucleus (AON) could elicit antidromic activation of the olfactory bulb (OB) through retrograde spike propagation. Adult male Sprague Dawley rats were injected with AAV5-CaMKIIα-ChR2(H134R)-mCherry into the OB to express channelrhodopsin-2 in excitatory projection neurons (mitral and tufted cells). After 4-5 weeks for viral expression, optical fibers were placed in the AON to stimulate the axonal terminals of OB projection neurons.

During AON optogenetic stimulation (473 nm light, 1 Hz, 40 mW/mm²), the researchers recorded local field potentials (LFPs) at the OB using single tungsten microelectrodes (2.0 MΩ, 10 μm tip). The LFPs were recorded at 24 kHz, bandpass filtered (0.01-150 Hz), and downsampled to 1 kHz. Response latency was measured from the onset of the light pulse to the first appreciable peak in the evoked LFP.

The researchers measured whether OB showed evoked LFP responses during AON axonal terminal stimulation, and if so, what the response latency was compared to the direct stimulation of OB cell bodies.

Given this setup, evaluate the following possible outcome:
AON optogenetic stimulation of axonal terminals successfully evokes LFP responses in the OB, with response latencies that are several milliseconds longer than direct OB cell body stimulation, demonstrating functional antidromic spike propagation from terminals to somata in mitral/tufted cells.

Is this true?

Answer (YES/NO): NO